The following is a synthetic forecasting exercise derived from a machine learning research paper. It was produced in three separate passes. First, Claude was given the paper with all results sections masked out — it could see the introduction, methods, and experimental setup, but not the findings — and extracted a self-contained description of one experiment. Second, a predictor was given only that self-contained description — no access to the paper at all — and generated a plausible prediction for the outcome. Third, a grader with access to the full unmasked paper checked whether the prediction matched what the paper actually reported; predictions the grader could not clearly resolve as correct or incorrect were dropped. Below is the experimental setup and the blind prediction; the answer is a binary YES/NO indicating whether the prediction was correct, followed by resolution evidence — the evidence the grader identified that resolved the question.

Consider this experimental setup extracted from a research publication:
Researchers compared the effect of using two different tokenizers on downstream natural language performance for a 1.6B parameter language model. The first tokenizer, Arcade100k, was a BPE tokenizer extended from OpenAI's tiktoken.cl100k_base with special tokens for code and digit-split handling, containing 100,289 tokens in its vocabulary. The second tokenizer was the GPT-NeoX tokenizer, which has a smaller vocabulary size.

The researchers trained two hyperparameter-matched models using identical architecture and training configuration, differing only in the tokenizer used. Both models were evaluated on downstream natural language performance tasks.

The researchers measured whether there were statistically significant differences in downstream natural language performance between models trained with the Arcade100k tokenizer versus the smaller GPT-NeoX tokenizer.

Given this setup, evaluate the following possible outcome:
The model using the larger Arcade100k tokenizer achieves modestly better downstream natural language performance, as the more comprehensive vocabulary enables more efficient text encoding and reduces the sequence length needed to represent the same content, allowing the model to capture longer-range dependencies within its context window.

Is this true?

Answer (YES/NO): NO